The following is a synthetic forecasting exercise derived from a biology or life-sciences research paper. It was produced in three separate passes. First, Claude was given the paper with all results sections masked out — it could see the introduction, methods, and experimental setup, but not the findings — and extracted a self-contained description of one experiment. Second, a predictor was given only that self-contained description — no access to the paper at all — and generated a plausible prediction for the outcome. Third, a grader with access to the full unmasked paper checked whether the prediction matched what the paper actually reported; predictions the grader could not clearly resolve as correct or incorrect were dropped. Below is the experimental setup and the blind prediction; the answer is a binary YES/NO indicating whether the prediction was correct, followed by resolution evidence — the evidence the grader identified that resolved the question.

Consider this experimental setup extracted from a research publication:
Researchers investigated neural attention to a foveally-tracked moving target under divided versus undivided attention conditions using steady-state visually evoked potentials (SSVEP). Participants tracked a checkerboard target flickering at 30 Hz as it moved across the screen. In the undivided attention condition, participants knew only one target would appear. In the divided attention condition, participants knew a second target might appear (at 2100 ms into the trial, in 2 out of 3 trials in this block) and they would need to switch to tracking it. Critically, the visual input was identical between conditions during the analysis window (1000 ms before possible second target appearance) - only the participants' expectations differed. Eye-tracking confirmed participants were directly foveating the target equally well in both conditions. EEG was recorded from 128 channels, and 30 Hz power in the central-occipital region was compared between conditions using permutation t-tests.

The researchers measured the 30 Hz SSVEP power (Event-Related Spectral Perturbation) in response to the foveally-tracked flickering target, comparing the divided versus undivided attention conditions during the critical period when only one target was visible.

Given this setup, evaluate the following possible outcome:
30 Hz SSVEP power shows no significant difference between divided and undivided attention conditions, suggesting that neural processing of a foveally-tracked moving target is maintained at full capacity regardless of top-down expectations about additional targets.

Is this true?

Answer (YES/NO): NO